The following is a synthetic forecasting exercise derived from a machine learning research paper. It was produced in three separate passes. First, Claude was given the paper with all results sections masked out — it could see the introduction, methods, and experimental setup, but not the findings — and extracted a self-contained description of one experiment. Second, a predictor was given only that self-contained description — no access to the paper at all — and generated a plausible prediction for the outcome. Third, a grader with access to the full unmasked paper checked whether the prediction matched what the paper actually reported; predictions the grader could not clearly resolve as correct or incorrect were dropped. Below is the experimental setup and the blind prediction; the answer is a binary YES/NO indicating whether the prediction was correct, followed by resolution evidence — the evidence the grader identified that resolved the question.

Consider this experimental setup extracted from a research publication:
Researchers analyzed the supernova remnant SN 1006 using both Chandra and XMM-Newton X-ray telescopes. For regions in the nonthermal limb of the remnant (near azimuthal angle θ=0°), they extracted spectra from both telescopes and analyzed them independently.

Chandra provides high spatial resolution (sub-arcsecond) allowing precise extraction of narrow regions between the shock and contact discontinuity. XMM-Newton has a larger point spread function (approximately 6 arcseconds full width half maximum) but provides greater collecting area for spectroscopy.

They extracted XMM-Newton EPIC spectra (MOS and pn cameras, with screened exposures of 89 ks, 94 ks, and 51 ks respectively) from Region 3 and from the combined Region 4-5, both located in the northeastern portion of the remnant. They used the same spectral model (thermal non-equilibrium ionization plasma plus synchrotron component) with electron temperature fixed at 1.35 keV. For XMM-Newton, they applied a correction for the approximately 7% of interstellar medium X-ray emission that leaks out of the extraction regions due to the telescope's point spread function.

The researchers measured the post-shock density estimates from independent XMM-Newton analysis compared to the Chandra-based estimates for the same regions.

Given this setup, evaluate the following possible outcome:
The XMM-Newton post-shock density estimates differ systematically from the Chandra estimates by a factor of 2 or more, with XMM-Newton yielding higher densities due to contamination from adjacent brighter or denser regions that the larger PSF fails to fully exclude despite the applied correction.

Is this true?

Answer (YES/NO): NO